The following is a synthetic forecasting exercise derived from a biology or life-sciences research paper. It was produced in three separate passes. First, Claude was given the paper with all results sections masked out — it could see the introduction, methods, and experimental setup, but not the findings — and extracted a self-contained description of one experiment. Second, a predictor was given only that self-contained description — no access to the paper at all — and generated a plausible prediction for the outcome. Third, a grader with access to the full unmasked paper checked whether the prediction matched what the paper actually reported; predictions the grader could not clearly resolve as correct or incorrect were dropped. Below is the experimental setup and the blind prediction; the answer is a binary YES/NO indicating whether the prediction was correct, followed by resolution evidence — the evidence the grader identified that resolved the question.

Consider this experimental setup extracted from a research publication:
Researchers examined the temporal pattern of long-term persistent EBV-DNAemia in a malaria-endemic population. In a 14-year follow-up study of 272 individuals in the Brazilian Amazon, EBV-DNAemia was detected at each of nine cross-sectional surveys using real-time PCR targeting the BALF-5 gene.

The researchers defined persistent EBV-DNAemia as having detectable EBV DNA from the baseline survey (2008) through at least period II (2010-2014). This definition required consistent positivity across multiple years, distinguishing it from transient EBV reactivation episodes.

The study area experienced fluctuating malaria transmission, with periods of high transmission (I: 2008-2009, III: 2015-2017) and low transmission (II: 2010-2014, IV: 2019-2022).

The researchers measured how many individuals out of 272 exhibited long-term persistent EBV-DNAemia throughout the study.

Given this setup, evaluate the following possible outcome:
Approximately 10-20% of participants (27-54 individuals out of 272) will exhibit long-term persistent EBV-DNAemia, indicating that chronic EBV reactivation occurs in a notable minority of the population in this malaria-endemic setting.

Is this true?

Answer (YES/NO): NO